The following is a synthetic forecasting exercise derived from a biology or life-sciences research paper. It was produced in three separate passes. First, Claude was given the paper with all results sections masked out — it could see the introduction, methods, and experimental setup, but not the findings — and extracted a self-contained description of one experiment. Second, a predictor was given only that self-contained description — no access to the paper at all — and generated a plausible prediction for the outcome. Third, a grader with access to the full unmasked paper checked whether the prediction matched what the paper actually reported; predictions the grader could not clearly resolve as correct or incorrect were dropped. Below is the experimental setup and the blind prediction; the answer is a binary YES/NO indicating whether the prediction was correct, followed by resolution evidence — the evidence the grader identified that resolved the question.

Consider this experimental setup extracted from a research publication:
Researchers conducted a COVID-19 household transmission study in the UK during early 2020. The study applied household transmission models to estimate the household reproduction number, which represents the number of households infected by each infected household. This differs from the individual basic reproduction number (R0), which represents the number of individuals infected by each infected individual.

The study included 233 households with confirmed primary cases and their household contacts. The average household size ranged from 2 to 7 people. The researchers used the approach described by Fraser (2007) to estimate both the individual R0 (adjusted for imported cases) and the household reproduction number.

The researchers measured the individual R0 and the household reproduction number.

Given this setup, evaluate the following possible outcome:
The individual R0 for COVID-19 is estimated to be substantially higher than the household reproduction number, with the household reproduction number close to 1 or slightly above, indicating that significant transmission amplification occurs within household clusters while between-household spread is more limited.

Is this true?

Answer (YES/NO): NO